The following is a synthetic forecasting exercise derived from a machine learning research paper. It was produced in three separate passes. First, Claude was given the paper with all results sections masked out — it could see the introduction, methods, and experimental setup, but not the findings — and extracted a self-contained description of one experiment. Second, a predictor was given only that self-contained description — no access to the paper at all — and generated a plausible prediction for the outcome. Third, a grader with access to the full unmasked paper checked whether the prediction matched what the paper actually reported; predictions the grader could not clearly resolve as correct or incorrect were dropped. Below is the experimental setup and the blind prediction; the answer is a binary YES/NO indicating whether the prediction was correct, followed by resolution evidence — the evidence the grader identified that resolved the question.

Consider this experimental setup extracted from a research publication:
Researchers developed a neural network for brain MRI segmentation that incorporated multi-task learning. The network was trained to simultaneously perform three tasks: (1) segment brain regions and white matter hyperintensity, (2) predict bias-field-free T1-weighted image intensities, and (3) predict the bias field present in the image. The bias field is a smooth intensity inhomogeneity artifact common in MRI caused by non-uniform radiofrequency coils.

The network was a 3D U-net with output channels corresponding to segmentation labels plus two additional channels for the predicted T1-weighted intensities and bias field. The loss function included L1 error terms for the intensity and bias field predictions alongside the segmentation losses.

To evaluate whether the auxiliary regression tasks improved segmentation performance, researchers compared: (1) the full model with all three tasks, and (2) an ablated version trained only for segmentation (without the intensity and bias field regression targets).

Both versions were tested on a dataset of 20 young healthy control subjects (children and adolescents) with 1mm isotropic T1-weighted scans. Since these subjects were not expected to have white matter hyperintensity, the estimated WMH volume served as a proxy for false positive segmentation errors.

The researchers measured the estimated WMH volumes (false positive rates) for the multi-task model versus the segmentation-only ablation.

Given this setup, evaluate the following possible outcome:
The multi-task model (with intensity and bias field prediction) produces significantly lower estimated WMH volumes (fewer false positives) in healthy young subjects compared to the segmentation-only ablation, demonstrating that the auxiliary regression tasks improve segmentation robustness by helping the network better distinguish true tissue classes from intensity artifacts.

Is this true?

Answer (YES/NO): YES